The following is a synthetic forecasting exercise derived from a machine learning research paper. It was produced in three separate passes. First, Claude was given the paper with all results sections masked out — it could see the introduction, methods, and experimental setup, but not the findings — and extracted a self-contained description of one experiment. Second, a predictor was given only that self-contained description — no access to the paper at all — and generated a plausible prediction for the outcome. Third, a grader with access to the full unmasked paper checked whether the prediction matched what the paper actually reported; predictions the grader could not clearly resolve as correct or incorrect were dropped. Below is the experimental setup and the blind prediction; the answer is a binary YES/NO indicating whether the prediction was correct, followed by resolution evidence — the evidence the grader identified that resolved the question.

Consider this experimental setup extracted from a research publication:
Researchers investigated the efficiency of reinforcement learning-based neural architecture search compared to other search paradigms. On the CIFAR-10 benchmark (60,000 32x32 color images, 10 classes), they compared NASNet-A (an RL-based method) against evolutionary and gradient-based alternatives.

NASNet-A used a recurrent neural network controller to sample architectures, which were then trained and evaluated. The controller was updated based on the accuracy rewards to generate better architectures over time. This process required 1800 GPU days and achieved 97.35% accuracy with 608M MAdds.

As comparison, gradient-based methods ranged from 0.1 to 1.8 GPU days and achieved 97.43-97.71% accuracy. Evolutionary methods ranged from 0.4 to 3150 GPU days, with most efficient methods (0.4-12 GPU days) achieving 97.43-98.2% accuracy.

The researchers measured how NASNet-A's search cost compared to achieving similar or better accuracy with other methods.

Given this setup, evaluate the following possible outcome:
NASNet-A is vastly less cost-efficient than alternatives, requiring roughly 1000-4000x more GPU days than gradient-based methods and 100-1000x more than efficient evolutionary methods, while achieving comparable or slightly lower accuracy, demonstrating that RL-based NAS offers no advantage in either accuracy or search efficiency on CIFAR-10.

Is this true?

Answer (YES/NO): NO